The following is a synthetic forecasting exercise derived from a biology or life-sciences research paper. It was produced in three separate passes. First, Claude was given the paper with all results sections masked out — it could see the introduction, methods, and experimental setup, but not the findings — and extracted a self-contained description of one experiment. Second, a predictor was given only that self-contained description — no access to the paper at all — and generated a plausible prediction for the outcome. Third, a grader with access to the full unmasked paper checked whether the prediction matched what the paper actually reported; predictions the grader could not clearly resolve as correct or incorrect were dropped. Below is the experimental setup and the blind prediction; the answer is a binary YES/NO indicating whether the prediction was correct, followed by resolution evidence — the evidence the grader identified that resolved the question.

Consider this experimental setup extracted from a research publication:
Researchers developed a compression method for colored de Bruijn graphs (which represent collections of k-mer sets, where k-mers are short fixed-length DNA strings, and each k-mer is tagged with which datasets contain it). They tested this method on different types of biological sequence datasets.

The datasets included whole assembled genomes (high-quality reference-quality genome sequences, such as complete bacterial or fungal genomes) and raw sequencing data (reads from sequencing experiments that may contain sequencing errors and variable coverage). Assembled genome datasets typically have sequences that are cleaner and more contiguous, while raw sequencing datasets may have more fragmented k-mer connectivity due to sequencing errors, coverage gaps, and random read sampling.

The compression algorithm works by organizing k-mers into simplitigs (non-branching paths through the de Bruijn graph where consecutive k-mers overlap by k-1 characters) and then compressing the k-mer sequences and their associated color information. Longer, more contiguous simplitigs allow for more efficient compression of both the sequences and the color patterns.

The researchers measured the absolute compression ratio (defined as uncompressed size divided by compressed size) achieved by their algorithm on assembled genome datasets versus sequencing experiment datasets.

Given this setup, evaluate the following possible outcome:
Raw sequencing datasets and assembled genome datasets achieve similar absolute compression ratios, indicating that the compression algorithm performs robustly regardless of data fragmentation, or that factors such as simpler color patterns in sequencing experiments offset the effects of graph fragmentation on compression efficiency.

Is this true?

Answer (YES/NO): NO